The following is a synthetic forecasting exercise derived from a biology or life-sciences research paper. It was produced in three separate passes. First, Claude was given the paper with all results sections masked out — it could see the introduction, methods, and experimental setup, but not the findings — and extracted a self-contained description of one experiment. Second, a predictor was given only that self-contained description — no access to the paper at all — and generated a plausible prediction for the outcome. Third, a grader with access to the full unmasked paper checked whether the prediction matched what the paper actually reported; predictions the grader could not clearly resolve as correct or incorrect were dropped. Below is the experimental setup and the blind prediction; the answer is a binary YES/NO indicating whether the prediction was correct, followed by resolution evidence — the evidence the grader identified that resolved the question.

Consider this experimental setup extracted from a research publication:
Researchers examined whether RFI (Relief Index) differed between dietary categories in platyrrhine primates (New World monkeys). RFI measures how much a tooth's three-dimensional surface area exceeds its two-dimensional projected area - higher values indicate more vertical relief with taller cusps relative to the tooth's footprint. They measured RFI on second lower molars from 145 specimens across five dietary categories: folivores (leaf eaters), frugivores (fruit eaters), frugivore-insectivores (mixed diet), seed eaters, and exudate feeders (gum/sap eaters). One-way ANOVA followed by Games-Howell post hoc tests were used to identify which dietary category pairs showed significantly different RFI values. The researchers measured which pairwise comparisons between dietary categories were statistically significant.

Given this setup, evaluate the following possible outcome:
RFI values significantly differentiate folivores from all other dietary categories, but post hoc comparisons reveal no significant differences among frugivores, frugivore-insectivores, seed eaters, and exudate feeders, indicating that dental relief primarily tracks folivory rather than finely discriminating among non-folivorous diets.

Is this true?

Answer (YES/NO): NO